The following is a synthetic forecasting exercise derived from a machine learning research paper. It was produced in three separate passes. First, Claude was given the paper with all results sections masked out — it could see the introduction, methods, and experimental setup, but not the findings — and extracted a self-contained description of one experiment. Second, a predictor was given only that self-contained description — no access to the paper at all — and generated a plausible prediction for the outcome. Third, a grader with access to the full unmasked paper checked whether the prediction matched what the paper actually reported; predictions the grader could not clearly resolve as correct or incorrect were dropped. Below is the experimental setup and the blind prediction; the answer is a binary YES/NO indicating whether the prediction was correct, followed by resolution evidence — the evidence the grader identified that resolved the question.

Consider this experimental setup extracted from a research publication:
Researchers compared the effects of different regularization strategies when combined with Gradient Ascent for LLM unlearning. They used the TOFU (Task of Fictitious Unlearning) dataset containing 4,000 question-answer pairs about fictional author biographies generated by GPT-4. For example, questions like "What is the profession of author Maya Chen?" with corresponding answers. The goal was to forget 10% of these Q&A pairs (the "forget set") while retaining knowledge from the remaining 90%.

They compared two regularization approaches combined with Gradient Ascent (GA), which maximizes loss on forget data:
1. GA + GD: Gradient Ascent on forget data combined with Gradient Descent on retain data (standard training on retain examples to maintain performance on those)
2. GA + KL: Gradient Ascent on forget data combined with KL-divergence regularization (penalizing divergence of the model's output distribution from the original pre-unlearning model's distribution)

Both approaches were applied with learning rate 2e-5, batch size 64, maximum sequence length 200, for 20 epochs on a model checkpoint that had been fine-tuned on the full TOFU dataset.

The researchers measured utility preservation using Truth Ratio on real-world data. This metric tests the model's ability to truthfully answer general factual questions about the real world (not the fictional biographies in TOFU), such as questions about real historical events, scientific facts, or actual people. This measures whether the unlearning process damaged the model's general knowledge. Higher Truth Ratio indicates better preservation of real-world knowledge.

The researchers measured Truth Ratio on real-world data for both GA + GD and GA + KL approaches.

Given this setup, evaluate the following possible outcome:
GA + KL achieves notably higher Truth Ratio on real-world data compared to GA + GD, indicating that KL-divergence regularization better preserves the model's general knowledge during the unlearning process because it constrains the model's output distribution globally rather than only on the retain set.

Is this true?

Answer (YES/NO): NO